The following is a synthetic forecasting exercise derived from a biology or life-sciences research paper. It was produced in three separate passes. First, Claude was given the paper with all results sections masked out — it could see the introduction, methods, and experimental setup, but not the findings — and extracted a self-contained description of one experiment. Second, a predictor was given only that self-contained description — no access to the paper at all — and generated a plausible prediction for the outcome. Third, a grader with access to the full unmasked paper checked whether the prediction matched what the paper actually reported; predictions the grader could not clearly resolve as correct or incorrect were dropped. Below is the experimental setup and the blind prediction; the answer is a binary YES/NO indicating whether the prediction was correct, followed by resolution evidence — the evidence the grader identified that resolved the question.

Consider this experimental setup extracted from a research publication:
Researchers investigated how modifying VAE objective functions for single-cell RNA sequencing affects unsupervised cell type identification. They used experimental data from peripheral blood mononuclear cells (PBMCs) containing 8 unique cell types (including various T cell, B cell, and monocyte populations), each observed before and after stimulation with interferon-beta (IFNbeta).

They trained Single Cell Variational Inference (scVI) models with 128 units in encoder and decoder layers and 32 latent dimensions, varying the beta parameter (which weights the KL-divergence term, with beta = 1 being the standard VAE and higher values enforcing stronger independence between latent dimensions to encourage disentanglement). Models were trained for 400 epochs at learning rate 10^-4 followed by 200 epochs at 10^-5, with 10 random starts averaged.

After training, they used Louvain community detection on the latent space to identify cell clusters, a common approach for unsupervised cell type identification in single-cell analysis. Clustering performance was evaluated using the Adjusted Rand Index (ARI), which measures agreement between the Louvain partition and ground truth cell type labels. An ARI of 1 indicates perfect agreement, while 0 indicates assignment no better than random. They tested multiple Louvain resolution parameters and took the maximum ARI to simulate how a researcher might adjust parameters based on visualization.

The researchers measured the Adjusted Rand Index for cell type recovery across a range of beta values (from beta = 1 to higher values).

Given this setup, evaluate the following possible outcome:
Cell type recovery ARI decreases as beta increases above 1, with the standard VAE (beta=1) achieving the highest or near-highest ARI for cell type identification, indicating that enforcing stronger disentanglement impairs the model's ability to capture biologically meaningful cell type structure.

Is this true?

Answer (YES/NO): YES